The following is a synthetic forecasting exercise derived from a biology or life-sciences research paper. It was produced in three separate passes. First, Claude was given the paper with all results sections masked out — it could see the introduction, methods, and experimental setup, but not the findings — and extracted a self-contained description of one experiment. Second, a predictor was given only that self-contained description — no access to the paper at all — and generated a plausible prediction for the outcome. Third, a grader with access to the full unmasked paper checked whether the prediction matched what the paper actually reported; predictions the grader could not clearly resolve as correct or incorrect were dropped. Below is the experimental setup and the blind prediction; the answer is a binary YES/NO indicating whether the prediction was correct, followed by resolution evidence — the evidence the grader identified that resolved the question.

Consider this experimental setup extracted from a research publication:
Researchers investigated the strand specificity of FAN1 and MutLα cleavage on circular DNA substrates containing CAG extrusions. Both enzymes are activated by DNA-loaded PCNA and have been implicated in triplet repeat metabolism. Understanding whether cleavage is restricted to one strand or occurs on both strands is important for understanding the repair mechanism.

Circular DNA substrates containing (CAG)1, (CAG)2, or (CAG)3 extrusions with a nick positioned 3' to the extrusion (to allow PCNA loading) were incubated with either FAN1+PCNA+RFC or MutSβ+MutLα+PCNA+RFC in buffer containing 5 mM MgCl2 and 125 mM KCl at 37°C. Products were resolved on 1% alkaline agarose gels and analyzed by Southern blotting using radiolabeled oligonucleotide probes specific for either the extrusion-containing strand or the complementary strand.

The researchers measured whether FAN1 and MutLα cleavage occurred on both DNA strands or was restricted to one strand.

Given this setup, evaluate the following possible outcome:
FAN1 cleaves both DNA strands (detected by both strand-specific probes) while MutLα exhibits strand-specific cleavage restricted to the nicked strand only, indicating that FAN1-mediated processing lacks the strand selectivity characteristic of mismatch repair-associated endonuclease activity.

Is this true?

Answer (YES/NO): NO